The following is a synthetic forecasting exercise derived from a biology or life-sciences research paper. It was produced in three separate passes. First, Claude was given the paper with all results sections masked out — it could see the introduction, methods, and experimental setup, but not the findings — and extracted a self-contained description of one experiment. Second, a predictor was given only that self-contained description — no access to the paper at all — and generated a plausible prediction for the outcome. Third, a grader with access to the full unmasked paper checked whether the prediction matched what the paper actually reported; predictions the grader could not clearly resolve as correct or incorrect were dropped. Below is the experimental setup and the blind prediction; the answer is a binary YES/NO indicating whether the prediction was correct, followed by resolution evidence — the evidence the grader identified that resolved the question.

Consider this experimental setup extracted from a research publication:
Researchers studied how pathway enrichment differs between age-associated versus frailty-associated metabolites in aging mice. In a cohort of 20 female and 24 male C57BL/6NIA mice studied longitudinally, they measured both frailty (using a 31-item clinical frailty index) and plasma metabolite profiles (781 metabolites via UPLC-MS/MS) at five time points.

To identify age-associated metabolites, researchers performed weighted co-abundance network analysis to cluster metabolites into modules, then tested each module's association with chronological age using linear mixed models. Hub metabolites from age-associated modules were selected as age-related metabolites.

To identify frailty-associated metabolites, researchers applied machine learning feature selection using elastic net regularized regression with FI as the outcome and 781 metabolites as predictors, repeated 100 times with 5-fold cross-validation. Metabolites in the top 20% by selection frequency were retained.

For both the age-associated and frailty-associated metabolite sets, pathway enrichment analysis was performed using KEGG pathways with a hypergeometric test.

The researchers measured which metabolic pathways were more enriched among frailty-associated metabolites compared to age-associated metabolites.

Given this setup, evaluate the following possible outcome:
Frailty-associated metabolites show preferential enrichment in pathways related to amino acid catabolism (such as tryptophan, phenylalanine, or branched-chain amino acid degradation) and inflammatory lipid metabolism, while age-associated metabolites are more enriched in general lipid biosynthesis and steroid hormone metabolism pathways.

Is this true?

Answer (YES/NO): NO